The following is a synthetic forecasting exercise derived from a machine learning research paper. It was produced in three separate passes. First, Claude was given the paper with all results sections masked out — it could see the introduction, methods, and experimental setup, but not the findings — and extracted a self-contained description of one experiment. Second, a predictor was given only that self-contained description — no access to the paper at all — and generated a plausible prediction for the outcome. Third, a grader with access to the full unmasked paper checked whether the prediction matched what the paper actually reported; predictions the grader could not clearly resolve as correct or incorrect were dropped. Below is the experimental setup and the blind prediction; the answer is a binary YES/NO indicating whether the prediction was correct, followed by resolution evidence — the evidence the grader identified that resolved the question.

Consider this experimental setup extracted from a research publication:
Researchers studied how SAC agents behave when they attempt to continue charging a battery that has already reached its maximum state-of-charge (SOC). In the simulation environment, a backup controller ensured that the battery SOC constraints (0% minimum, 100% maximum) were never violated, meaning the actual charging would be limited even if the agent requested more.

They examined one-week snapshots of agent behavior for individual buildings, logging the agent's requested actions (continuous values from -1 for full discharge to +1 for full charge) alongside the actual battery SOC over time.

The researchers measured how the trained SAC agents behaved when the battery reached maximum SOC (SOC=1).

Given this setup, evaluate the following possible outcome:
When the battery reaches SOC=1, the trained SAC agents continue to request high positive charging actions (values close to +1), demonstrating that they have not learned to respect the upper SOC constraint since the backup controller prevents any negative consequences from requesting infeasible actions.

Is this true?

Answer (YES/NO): NO